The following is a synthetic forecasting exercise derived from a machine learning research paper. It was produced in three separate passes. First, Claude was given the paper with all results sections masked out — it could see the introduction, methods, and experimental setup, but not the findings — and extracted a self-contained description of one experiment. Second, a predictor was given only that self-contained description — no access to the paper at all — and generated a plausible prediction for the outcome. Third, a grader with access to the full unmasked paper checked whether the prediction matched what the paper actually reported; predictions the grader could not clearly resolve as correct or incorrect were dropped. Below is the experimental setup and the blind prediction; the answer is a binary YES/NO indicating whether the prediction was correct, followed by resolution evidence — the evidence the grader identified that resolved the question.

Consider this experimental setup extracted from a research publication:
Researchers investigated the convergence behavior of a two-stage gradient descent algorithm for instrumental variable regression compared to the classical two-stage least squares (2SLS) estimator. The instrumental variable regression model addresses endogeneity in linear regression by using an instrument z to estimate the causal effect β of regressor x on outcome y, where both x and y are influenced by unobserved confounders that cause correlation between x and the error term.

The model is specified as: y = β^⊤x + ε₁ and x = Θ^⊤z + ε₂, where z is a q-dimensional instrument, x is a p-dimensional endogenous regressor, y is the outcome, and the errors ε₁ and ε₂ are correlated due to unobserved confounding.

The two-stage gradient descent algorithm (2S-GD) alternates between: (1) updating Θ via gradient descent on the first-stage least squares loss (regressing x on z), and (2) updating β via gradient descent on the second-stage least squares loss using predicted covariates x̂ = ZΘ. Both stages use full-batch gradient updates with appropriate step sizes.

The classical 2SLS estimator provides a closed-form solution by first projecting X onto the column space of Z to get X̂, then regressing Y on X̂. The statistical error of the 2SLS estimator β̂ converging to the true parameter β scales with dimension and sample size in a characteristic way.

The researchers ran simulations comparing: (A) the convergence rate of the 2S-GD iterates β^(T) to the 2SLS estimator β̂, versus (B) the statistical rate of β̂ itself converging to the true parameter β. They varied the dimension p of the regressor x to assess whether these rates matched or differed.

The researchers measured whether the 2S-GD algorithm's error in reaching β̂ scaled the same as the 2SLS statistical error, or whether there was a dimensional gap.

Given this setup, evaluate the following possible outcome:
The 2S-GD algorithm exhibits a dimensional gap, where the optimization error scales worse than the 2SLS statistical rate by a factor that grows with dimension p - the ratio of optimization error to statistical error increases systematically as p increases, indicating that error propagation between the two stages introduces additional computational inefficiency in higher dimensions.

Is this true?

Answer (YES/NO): YES